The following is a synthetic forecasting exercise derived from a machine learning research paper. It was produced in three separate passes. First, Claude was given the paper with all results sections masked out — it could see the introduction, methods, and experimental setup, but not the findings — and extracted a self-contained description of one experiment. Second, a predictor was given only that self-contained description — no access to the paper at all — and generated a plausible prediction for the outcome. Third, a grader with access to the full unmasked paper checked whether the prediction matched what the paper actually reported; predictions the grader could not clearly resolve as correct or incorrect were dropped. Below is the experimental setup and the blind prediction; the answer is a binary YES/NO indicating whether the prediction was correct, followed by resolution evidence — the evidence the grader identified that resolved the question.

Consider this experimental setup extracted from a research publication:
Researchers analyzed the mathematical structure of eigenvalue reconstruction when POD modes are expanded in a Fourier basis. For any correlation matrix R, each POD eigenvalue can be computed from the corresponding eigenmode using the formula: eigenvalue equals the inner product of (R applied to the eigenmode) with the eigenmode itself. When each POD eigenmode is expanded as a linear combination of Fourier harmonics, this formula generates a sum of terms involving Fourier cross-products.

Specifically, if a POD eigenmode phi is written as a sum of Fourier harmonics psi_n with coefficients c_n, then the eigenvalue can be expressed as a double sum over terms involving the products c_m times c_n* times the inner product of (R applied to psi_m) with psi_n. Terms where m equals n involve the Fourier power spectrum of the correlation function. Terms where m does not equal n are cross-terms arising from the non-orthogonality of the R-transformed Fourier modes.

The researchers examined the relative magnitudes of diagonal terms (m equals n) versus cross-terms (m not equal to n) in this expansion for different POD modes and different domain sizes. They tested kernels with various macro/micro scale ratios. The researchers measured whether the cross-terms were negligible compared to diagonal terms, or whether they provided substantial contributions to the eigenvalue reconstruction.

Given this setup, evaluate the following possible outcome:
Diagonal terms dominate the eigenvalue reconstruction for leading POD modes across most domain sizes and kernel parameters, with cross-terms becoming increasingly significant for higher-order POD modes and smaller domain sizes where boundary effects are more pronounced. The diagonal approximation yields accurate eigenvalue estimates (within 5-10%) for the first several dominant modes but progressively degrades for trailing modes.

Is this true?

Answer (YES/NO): NO